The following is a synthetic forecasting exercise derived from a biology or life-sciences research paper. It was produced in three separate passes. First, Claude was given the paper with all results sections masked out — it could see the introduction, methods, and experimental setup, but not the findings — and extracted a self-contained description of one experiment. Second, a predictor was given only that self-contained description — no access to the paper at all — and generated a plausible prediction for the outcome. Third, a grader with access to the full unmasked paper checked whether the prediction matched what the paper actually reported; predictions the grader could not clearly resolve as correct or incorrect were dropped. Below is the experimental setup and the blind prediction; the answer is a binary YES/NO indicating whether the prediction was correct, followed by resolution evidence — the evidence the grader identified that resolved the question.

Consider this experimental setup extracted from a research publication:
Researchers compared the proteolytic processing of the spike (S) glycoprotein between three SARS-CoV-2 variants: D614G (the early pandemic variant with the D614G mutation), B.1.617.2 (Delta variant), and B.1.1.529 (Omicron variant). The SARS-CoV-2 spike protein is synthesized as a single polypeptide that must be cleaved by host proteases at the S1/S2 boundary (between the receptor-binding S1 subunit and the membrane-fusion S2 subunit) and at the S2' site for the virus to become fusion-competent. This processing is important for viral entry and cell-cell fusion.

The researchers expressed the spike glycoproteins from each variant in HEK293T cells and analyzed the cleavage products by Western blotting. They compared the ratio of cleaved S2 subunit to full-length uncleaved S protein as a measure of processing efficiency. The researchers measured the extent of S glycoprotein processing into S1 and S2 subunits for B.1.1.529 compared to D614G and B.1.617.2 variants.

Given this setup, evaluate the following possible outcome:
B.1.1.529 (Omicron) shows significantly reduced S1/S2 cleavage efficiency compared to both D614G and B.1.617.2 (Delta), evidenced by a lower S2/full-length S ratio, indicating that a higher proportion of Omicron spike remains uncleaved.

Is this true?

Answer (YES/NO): YES